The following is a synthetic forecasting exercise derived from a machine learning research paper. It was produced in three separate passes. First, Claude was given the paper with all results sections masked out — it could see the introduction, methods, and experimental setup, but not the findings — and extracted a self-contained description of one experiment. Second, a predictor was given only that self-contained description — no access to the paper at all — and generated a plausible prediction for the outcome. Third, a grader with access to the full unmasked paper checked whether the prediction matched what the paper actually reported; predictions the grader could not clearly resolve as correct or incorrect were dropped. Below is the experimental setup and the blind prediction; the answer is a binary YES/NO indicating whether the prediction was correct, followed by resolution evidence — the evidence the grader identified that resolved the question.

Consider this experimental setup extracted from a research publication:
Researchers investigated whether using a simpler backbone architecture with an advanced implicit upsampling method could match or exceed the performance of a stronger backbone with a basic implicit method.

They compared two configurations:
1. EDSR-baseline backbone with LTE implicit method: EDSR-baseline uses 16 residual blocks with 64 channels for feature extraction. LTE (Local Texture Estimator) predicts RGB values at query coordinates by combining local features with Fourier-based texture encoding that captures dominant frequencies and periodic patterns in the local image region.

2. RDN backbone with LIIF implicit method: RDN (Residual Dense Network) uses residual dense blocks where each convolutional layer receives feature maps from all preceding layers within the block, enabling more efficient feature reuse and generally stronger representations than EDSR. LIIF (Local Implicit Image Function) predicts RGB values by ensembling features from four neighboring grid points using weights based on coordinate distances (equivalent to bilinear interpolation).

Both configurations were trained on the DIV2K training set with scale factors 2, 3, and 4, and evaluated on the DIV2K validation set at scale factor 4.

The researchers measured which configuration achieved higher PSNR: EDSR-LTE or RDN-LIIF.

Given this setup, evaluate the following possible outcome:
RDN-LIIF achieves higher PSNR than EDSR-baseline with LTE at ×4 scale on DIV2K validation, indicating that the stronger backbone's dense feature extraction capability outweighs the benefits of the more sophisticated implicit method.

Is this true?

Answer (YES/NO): YES